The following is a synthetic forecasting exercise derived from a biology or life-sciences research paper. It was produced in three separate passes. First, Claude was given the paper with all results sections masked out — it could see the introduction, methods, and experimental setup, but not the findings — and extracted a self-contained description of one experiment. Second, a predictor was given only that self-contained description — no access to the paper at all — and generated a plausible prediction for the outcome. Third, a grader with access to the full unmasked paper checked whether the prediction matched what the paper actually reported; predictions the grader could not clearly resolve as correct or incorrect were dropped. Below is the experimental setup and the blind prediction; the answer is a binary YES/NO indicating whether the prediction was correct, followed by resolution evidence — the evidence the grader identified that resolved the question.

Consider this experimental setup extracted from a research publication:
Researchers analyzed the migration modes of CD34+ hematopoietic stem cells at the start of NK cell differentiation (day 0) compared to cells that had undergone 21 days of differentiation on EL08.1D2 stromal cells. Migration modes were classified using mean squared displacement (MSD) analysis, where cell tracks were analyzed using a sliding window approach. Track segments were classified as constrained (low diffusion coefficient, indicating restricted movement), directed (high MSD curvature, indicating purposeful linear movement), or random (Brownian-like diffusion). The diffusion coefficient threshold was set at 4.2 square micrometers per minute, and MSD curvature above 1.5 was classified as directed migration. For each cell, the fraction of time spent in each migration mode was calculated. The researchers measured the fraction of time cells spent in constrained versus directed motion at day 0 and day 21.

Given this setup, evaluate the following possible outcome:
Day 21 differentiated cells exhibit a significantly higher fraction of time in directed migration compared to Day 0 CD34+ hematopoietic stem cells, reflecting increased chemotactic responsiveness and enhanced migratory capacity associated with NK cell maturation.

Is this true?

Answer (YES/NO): YES